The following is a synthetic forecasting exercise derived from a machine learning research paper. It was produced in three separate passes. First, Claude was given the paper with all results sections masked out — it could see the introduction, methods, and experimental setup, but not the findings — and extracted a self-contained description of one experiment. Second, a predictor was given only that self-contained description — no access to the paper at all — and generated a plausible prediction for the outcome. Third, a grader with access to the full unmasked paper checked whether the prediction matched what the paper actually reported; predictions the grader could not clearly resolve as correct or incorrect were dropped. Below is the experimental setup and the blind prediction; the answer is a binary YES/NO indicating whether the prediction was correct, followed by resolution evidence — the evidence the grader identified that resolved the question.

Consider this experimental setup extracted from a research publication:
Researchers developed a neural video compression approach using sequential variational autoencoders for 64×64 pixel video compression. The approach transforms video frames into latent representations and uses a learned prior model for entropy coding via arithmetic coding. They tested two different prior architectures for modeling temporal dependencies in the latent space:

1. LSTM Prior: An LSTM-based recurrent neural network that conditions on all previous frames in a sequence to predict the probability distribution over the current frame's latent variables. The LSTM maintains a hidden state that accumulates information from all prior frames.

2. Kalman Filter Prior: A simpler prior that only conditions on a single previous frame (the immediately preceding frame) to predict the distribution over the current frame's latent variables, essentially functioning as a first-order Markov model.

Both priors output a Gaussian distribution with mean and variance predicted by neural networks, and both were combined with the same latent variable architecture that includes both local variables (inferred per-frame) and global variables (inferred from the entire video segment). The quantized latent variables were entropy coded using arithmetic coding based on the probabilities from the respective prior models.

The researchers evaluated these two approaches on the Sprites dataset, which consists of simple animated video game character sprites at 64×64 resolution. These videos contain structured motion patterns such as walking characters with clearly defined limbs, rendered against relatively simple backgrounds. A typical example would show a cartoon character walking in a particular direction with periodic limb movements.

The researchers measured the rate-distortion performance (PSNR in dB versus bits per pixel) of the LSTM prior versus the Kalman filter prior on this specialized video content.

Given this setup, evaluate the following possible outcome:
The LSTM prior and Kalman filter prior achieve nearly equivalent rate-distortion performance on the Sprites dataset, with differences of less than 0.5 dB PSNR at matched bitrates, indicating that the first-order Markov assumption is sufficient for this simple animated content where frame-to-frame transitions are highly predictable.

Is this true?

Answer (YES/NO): NO